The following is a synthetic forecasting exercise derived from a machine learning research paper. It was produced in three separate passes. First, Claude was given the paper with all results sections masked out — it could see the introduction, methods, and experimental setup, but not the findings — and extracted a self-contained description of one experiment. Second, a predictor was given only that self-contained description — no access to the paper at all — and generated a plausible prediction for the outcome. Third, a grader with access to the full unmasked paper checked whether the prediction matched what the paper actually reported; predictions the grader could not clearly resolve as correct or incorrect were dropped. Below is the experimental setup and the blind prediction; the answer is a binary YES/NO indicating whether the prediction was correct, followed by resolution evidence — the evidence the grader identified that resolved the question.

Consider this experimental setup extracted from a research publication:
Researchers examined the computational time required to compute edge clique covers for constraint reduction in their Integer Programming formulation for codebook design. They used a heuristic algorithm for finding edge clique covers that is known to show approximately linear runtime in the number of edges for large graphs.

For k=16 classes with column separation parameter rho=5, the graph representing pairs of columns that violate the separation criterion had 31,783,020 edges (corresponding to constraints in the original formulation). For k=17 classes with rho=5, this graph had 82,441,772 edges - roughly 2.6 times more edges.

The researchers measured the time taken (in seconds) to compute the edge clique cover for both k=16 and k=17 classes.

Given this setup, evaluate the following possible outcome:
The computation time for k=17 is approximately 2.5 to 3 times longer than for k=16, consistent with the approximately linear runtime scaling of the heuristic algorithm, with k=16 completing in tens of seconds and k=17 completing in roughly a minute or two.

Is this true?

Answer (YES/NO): NO